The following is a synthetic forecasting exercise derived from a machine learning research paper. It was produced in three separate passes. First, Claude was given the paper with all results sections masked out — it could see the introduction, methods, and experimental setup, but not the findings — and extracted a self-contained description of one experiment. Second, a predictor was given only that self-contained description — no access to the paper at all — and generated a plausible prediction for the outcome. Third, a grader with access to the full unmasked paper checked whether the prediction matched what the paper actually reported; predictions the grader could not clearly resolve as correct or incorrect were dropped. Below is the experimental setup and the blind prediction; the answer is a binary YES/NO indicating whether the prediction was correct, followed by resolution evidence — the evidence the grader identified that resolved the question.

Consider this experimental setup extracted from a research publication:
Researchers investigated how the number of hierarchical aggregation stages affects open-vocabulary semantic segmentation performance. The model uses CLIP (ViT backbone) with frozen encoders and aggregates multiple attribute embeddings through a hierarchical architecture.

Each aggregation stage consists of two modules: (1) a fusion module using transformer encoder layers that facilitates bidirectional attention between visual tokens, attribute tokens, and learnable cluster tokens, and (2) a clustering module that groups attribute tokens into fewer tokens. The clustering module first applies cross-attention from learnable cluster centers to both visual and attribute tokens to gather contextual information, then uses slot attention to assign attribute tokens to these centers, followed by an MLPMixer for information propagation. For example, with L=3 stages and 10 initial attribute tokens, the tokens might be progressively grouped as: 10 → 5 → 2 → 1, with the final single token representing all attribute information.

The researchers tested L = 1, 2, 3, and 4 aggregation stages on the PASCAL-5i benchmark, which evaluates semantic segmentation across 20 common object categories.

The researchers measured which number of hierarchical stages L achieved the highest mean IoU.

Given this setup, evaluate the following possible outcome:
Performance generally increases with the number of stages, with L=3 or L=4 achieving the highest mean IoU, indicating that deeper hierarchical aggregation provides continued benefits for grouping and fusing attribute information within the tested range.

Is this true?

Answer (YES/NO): NO